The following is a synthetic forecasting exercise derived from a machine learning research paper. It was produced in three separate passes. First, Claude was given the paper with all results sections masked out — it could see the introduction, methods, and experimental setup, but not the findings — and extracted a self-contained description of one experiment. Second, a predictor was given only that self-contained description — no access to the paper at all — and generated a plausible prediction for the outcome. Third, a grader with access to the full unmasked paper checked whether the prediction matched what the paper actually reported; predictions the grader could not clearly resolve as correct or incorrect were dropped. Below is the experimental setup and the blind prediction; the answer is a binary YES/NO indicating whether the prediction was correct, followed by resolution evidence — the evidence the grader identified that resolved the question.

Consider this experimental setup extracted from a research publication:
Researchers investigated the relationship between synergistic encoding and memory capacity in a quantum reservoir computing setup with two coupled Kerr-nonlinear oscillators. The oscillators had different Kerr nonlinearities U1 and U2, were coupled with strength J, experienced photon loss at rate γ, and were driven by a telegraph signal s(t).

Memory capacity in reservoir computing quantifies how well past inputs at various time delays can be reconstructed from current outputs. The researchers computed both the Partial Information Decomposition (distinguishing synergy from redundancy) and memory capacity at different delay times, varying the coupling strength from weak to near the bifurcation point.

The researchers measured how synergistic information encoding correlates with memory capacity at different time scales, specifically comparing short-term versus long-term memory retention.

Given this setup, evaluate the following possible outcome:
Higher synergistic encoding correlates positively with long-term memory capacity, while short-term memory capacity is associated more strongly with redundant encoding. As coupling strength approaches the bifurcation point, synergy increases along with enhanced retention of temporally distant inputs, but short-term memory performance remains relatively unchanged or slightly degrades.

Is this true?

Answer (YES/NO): NO